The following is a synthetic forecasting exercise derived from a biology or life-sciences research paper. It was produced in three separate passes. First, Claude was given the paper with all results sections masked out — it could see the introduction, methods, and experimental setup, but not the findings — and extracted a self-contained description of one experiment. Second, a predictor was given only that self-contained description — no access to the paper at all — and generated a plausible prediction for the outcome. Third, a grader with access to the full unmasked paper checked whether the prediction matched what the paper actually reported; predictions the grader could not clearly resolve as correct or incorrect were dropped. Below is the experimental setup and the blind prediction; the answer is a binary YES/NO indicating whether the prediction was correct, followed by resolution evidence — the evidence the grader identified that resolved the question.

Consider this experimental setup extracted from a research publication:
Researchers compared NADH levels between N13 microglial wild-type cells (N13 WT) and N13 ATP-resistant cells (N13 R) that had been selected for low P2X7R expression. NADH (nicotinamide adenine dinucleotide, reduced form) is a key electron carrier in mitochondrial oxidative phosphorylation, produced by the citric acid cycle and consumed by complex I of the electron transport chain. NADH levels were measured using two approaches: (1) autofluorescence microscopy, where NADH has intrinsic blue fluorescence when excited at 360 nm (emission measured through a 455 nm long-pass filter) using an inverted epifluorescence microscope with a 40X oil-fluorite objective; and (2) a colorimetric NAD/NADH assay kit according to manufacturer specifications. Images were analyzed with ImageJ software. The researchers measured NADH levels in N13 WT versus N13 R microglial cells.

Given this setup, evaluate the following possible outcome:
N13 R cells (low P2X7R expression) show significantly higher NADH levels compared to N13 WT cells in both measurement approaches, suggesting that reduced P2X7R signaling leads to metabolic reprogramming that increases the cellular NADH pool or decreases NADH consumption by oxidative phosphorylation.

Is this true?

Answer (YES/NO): YES